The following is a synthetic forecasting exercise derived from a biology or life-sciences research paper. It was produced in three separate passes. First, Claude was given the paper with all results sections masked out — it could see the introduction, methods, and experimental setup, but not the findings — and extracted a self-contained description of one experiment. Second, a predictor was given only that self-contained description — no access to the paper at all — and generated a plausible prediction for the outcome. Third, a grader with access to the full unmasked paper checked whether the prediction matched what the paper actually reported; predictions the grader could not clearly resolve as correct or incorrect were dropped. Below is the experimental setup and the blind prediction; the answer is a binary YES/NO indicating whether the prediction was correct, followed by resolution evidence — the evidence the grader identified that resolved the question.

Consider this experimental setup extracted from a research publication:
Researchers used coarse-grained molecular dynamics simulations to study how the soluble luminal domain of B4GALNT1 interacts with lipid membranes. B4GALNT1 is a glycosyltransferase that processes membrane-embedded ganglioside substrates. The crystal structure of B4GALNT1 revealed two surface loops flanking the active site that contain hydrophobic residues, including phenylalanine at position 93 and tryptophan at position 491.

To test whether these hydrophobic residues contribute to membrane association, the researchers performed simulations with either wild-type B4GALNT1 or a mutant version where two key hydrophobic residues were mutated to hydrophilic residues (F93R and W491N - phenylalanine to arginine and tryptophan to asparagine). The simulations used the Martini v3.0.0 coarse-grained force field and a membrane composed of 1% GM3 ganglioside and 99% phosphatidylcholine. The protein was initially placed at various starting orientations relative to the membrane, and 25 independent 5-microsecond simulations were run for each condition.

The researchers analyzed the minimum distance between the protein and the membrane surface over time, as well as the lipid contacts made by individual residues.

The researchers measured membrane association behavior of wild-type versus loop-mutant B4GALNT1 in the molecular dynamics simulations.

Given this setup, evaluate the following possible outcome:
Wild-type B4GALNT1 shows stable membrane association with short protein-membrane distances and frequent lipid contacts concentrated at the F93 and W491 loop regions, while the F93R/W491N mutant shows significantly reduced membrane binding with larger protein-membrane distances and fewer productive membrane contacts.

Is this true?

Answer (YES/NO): NO